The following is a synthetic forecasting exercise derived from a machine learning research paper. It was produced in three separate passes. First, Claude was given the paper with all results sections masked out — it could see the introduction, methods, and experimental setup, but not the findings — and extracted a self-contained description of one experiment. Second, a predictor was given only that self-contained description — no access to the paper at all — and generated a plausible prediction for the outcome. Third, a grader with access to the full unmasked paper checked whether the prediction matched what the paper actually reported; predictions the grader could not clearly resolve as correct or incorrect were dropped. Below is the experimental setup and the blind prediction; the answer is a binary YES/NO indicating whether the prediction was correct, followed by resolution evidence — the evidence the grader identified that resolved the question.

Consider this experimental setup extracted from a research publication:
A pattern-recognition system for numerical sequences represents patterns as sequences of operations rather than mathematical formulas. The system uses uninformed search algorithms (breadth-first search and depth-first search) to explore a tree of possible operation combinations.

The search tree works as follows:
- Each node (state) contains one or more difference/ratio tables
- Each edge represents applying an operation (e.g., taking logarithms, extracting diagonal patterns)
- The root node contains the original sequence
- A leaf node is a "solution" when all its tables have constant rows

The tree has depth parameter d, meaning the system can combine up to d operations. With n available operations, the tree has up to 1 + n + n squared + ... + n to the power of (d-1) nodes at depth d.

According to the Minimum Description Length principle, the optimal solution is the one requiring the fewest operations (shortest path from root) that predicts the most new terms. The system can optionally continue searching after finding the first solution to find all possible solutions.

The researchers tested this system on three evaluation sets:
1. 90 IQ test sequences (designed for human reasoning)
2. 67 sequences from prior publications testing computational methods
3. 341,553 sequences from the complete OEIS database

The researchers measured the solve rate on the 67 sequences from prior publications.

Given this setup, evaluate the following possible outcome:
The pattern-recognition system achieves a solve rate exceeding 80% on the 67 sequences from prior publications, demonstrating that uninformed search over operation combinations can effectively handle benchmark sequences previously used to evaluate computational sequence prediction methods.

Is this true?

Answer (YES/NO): NO